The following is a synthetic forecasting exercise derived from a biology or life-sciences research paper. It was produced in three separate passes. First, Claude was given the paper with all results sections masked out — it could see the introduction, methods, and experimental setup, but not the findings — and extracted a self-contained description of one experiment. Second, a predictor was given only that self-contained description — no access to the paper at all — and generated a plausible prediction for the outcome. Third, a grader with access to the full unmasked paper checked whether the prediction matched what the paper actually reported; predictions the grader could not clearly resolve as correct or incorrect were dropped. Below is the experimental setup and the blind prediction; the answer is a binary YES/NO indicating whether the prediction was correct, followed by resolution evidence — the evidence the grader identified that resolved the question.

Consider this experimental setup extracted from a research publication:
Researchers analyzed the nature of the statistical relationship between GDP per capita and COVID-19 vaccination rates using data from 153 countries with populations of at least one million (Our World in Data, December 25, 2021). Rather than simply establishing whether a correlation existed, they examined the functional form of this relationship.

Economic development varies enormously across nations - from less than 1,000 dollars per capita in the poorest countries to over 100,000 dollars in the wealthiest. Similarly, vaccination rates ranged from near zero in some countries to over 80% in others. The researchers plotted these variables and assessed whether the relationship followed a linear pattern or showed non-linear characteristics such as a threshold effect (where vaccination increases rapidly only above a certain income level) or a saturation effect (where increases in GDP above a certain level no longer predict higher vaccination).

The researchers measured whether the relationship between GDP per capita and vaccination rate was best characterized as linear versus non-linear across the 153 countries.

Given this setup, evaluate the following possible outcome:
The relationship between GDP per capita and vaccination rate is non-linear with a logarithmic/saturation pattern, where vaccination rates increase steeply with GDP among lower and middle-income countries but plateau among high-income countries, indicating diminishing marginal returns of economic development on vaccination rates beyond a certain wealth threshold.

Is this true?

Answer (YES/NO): NO